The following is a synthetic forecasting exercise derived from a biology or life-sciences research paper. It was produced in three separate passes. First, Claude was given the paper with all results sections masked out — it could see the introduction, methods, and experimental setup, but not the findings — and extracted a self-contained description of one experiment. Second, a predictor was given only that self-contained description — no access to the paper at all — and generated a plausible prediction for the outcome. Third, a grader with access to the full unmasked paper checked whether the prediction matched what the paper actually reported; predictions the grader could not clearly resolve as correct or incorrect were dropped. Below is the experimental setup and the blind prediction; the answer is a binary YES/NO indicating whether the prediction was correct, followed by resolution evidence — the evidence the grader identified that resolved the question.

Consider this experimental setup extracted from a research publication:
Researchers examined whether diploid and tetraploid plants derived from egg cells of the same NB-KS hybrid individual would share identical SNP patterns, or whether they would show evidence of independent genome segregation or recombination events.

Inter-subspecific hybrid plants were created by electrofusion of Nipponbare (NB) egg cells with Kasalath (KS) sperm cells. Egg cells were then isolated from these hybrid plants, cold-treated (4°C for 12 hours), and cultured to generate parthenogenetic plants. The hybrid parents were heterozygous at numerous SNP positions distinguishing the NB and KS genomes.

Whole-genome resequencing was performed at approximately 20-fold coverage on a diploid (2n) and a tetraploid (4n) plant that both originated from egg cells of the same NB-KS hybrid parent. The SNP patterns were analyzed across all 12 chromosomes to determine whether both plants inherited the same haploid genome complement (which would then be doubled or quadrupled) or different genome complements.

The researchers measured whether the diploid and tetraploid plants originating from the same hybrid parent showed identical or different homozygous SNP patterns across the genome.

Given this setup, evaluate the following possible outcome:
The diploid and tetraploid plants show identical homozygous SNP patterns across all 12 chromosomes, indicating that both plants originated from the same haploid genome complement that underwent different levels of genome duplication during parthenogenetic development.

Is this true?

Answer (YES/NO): YES